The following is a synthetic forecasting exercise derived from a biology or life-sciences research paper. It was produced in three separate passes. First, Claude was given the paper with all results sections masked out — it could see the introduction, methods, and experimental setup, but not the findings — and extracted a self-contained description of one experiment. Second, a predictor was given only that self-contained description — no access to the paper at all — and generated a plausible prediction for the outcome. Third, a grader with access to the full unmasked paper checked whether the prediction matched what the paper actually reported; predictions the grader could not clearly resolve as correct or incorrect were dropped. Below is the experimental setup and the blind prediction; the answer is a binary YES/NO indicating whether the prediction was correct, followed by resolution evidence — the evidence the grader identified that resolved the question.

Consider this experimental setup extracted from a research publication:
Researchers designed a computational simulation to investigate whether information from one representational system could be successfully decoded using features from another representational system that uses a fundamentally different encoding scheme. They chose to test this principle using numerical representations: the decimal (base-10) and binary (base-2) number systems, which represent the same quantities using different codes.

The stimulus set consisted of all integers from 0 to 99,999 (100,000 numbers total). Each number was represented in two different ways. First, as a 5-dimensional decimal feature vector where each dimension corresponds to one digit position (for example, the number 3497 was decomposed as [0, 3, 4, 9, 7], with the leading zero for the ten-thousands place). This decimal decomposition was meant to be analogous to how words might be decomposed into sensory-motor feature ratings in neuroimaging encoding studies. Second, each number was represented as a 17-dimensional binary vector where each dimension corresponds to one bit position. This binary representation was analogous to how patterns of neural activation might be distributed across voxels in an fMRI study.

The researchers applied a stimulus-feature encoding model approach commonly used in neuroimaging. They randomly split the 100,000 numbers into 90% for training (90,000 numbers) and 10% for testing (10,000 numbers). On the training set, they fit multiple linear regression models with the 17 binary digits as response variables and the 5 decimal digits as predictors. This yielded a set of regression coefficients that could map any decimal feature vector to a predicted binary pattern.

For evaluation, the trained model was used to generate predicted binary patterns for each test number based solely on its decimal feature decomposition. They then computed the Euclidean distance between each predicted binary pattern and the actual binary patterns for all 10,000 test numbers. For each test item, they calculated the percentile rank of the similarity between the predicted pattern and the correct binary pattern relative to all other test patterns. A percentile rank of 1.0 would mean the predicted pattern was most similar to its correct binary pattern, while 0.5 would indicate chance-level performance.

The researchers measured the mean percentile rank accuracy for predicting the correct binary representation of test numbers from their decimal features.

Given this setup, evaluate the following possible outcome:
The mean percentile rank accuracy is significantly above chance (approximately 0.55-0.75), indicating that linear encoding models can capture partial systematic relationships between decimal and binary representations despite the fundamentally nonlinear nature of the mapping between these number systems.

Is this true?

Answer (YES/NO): YES